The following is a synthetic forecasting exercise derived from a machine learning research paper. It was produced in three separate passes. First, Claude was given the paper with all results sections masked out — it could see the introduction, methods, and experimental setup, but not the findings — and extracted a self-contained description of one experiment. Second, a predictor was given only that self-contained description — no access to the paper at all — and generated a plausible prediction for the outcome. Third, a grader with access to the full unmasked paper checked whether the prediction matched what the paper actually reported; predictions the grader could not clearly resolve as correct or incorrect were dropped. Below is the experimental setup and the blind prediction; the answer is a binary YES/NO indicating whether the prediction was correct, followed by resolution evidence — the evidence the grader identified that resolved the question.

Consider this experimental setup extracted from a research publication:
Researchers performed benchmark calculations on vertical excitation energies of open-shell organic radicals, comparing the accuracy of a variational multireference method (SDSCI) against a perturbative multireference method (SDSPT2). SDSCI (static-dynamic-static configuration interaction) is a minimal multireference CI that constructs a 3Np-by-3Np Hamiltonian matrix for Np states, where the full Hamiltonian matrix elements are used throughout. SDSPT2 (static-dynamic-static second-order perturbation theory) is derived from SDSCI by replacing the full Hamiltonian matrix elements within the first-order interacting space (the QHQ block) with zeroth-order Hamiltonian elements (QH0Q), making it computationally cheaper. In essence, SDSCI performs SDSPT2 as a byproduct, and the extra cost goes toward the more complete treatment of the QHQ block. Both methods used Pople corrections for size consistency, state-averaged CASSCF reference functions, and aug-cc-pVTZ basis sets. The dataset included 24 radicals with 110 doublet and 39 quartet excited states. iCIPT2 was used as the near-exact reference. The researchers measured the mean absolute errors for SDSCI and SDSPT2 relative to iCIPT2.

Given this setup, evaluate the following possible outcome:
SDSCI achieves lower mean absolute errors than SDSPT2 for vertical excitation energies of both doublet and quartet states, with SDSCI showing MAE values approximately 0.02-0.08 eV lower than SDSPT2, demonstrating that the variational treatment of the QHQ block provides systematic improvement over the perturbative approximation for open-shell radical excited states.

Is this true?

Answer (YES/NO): YES